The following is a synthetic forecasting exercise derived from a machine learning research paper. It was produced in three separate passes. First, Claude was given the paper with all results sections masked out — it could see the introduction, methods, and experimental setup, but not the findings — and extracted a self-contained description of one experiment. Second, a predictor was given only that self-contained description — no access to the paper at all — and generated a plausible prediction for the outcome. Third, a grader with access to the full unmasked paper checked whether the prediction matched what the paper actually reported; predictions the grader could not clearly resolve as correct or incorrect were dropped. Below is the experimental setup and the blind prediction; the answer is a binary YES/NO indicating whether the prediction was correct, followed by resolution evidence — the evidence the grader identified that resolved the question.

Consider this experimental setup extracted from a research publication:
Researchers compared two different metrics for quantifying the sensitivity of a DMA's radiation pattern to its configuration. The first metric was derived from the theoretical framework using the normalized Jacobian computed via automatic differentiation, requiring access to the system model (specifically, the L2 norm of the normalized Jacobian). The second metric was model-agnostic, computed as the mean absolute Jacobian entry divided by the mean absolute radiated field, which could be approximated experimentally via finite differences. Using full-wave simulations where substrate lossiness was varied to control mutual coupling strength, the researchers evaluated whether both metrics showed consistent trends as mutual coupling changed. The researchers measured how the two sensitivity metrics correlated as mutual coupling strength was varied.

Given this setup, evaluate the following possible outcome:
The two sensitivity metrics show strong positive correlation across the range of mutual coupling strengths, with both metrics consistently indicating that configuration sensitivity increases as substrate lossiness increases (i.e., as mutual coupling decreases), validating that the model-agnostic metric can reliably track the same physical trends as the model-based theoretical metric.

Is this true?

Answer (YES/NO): NO